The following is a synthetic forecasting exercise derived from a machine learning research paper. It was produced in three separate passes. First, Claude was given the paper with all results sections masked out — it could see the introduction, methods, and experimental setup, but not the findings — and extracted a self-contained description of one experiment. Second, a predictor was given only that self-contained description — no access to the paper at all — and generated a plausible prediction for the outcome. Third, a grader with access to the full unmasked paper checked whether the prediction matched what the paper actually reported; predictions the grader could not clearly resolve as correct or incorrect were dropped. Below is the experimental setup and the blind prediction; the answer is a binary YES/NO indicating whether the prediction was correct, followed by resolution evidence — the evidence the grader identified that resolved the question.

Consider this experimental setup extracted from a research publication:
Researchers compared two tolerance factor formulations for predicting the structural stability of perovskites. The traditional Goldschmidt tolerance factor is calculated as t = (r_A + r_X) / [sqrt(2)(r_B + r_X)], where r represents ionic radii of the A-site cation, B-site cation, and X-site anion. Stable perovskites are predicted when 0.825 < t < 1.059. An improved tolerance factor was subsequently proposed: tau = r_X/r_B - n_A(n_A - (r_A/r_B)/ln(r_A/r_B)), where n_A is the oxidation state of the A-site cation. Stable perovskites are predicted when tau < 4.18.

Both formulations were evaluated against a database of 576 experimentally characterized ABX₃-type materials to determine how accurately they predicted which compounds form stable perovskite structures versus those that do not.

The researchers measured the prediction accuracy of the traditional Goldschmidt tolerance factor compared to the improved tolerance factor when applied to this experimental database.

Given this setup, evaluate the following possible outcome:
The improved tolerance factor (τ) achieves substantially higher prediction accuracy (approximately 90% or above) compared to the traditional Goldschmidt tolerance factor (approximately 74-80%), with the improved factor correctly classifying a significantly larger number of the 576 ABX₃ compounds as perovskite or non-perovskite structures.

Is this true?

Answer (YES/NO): YES